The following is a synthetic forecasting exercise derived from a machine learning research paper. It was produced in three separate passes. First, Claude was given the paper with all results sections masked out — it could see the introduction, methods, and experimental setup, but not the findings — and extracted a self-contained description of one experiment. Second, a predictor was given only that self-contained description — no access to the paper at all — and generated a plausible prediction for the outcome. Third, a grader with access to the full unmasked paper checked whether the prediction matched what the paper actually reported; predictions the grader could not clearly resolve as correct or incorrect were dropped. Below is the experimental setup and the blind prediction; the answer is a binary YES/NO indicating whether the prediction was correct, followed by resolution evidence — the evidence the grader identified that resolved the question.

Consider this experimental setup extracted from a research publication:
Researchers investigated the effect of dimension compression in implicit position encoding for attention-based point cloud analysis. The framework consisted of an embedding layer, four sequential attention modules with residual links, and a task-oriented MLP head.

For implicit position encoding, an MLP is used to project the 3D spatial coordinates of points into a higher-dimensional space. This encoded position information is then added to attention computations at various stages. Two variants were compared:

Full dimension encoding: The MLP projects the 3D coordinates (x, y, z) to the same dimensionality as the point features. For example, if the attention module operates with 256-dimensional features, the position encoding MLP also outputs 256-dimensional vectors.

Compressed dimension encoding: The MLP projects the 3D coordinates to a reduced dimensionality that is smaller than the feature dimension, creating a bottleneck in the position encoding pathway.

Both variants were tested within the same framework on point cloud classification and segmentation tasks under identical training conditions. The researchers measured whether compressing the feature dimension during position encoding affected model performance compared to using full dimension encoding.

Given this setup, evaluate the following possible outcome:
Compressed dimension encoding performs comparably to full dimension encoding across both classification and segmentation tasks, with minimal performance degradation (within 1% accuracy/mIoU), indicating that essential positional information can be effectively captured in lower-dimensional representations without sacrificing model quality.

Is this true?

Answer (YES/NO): NO